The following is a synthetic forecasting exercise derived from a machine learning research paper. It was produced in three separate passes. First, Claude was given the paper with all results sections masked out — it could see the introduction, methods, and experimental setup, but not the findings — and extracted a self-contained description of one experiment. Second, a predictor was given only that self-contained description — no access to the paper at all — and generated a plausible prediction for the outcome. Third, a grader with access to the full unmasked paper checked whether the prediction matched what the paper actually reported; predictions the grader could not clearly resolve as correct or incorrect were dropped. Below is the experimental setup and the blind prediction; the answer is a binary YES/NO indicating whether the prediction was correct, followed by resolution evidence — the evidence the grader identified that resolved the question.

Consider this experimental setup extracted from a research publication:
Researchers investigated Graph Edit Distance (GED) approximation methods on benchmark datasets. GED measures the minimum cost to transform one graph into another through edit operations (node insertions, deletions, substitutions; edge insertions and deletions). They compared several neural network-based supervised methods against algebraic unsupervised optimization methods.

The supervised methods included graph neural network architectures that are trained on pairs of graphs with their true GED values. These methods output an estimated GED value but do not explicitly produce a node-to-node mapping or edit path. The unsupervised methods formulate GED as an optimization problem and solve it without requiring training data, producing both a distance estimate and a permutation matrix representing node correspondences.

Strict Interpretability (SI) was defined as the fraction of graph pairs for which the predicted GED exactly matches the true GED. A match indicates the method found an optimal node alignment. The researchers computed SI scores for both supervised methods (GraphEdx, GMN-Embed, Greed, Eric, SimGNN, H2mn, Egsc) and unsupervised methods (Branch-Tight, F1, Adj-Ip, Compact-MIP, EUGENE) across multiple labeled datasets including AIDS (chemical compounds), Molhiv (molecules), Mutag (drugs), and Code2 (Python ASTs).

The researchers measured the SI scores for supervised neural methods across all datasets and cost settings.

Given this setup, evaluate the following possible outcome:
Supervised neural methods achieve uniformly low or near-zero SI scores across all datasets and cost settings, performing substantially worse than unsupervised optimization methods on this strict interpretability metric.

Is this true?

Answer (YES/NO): YES